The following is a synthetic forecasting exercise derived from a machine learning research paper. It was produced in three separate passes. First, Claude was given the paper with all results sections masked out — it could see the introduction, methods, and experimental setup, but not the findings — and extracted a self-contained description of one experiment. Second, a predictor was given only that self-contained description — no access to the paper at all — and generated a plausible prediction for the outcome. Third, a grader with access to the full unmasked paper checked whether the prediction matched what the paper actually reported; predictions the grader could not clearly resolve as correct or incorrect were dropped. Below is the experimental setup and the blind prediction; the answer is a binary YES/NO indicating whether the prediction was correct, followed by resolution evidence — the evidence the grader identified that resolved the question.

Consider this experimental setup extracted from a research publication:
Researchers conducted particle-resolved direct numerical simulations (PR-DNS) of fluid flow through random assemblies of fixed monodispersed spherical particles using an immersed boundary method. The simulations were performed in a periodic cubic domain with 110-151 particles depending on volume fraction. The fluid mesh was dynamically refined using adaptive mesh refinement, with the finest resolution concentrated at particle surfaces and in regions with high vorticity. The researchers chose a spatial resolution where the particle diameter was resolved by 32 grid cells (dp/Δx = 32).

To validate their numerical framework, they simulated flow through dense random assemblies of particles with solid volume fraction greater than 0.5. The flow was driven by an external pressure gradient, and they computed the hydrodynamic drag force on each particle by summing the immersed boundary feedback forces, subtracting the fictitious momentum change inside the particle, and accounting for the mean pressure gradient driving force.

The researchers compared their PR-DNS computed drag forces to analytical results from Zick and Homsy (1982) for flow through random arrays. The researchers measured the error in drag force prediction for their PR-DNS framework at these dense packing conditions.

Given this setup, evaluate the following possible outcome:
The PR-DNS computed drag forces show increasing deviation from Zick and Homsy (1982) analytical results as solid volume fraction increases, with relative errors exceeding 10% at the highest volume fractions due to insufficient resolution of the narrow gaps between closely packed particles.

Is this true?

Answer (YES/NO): NO